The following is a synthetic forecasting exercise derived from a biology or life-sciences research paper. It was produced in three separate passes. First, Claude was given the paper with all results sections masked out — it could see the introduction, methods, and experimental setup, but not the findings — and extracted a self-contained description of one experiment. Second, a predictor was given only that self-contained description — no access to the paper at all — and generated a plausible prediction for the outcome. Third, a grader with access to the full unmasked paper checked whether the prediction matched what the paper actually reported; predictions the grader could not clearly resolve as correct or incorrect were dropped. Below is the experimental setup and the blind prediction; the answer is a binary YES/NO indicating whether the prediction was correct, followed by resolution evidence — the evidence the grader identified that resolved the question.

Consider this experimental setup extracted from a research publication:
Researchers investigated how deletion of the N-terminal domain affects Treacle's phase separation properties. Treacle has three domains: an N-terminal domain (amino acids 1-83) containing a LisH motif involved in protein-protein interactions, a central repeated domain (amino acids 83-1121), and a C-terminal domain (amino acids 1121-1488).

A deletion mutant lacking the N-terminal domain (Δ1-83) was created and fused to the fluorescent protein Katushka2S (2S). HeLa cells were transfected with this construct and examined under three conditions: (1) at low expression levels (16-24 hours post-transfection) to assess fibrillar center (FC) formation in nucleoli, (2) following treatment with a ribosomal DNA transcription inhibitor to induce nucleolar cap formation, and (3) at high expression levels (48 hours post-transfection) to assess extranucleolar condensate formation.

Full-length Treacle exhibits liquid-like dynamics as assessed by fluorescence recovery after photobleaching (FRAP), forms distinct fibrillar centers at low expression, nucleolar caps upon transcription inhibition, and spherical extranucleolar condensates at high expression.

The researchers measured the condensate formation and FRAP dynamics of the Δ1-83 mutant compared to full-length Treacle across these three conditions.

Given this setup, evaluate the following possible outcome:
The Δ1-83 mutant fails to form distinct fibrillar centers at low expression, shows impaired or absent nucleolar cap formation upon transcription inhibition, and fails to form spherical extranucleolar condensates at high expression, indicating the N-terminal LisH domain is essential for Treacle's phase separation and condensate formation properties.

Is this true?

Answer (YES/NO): NO